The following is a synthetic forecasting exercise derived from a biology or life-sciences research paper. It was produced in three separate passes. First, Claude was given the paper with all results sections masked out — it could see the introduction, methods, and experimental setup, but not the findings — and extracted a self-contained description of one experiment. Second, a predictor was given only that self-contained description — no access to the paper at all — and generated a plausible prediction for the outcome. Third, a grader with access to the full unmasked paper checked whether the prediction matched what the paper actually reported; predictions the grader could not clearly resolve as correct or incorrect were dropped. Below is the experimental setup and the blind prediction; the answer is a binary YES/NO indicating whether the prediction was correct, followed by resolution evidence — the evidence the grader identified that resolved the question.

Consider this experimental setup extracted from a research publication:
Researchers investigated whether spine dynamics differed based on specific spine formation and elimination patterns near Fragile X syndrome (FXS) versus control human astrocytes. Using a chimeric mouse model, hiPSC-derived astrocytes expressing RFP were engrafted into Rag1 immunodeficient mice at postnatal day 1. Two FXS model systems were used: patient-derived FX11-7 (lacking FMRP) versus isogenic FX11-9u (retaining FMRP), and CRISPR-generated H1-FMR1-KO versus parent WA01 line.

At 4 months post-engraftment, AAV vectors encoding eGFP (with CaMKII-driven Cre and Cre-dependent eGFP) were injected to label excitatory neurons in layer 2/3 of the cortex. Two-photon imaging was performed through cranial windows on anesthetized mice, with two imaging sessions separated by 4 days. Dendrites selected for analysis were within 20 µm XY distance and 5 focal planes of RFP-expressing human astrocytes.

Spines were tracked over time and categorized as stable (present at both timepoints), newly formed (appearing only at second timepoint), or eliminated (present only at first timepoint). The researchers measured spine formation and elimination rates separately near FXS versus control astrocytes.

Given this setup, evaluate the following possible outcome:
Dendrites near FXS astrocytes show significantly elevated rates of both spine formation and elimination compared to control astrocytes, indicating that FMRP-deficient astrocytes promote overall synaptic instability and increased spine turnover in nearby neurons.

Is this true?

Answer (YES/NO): NO